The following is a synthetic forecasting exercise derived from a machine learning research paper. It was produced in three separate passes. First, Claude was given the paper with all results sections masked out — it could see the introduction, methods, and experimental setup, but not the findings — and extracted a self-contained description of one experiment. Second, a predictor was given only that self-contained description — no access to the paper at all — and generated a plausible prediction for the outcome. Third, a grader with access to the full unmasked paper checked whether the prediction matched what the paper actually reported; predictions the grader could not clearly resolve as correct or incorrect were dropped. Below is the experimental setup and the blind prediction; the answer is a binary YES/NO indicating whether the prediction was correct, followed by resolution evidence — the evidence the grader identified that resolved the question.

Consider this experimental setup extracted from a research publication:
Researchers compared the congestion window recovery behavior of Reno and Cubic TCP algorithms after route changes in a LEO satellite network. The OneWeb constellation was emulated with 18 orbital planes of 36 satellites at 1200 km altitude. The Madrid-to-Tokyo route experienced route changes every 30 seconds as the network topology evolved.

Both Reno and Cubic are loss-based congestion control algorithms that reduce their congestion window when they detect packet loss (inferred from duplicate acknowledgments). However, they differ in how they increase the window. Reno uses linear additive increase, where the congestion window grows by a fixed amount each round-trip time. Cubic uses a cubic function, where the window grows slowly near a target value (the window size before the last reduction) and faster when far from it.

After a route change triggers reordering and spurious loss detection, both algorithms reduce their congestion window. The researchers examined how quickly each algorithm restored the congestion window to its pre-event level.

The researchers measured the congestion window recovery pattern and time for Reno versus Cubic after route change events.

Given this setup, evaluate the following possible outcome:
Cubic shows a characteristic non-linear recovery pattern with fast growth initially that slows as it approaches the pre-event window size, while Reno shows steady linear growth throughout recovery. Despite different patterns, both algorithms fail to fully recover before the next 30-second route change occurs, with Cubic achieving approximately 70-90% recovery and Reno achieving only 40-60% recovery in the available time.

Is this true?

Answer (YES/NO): NO